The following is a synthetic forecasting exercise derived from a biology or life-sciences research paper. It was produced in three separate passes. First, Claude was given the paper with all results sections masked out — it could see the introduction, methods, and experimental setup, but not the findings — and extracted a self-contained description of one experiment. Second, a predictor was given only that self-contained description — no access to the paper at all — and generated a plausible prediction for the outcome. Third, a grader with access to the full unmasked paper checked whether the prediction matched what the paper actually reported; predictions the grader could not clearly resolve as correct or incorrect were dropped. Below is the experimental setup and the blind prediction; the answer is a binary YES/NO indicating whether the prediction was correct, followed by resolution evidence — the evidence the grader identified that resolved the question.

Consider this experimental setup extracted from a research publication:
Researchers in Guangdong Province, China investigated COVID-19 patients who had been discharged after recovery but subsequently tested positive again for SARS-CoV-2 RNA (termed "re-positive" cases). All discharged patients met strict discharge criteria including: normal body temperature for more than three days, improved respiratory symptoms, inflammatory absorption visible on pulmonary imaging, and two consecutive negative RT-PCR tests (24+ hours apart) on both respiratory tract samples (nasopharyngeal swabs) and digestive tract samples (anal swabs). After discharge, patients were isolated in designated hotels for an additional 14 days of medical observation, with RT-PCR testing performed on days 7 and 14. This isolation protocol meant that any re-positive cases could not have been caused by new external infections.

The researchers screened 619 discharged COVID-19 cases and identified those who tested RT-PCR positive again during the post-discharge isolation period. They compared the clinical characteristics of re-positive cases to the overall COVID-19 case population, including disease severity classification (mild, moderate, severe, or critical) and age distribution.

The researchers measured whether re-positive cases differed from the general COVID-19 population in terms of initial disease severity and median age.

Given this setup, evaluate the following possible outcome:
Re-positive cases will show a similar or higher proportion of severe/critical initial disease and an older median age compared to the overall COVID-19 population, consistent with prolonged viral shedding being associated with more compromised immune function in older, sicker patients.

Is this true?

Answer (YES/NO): NO